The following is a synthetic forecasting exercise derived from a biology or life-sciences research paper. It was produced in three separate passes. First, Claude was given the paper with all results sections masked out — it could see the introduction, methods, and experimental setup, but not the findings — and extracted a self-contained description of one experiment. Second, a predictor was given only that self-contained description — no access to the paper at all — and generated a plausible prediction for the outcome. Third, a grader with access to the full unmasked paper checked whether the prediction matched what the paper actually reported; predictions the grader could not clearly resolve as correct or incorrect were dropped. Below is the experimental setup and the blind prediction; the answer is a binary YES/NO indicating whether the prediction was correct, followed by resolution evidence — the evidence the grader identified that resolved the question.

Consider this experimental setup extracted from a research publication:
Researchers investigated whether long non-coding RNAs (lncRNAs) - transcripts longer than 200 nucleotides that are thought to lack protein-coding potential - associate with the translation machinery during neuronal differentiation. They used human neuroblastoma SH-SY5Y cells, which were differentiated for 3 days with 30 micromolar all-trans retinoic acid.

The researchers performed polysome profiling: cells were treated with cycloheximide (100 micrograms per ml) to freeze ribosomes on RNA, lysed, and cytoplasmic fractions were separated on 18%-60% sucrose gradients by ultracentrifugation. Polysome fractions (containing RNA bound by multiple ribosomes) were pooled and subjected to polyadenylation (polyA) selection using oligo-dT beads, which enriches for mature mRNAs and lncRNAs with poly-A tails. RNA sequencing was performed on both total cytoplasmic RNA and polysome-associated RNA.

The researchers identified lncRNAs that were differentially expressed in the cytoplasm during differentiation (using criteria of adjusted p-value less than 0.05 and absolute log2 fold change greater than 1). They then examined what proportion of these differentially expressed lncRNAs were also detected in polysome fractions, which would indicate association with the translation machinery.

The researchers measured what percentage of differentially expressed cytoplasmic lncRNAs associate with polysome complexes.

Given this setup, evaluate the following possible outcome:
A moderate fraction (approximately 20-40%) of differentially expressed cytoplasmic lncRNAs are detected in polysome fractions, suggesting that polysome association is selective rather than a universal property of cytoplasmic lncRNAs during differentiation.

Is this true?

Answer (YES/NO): NO